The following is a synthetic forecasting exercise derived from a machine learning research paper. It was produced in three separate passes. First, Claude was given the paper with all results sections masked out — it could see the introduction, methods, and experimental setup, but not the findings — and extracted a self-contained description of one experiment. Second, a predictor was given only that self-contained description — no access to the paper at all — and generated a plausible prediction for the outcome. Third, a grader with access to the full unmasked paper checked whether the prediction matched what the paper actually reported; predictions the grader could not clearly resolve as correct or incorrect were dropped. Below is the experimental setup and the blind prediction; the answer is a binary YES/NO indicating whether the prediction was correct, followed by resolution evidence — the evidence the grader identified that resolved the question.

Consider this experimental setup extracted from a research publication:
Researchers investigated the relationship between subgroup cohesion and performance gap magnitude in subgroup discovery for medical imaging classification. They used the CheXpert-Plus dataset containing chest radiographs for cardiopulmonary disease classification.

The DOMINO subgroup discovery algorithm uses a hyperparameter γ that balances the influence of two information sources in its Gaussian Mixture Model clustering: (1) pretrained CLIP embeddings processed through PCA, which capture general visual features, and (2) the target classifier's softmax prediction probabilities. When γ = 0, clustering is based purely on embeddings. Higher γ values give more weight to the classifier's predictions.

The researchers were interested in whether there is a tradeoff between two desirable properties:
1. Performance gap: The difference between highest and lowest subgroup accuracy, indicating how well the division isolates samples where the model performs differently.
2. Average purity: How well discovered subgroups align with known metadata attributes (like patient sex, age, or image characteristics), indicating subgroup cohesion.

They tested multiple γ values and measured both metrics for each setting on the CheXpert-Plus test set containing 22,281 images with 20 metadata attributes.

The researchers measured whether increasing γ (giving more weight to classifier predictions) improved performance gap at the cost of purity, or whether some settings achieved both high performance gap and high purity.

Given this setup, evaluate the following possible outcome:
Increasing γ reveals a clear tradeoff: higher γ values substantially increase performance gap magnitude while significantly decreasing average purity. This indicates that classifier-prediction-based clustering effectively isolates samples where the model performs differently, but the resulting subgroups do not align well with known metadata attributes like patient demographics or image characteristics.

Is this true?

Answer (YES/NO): NO